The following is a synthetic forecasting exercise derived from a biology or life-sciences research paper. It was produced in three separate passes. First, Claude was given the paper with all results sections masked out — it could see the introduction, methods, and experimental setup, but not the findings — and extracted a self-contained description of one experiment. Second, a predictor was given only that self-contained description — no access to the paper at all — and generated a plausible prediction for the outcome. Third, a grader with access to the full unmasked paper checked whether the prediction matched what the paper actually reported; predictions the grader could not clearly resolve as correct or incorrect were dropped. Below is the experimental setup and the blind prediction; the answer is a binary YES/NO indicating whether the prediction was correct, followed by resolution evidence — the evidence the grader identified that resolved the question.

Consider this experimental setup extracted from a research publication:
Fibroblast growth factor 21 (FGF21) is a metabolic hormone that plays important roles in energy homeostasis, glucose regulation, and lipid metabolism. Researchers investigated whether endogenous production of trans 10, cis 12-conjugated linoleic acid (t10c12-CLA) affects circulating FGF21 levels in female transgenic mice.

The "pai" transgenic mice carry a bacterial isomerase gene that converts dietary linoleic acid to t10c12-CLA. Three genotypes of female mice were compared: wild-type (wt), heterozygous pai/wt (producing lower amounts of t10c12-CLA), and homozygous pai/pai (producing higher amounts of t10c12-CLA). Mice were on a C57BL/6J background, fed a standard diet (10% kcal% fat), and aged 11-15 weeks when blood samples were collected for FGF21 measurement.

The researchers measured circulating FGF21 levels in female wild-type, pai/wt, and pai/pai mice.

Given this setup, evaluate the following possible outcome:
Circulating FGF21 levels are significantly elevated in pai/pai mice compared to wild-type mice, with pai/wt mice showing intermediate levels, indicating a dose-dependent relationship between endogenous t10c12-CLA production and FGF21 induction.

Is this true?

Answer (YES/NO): NO